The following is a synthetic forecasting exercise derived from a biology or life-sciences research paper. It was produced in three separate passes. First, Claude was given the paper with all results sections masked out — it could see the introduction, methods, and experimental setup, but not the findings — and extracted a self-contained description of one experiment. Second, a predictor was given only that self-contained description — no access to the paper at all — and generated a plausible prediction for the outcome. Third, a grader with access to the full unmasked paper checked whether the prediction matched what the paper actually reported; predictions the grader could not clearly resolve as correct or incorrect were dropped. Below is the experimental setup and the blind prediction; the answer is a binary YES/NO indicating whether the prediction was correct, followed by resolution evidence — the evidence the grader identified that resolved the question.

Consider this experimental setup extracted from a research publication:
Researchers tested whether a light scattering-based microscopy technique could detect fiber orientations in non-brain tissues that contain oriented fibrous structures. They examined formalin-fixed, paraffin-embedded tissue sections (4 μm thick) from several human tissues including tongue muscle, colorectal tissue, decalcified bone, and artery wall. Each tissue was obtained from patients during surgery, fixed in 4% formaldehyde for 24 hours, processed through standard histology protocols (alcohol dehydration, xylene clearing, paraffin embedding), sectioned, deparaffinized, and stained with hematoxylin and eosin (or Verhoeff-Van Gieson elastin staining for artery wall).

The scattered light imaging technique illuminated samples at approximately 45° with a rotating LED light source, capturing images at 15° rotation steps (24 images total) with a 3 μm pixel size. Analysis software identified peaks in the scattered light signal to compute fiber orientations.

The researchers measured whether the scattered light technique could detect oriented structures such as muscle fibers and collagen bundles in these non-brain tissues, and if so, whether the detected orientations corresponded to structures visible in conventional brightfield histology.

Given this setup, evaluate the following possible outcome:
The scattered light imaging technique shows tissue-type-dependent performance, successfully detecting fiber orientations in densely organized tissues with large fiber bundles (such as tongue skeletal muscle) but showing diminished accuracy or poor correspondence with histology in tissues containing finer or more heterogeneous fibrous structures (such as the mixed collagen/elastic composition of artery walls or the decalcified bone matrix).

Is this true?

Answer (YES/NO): NO